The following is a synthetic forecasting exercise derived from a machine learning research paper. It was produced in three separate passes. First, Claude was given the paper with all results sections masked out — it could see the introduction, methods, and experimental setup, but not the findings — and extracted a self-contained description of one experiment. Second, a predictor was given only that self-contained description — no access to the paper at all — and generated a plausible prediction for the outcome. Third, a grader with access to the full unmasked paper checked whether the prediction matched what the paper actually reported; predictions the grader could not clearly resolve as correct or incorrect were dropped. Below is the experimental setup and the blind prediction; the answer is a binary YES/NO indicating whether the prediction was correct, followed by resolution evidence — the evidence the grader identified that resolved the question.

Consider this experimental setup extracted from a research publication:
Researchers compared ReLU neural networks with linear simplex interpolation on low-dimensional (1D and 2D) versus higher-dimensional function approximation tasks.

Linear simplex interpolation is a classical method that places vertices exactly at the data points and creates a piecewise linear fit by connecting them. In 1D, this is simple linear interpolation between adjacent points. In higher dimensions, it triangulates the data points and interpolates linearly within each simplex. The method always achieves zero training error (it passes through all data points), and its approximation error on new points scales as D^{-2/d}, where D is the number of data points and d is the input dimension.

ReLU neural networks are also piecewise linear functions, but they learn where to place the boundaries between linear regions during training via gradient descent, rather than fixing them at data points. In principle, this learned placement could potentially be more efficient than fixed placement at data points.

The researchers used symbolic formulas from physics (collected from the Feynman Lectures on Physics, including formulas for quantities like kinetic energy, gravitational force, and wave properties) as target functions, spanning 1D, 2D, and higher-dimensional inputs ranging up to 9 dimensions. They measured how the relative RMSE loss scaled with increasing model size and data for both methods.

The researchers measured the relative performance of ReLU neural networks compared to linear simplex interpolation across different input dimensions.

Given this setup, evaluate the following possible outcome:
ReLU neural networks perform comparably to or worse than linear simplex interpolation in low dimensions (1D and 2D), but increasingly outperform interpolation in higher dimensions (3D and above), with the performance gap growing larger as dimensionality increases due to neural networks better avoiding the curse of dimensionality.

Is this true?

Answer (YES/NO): YES